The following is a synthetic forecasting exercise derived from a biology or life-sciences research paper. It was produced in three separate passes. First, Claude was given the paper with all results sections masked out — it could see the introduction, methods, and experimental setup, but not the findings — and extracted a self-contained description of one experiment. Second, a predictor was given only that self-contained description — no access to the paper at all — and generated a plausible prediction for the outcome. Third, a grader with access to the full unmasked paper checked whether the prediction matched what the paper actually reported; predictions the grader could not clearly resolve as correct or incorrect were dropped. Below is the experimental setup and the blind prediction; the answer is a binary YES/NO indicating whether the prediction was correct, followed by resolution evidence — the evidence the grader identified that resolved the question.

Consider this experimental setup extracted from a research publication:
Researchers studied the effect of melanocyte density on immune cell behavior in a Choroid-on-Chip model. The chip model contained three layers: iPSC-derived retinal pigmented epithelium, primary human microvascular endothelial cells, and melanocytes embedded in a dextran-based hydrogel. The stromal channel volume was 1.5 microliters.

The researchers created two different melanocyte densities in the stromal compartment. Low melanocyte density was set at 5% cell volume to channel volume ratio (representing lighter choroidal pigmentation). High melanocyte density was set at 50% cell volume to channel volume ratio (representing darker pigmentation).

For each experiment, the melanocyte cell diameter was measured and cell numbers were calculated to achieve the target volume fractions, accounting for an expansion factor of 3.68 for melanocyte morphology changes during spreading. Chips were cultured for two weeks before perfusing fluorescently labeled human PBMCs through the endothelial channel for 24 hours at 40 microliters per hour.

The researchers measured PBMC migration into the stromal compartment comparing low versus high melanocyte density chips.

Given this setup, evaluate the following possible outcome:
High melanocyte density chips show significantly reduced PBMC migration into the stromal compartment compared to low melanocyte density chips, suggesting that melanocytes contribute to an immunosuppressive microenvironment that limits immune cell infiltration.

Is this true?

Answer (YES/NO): NO